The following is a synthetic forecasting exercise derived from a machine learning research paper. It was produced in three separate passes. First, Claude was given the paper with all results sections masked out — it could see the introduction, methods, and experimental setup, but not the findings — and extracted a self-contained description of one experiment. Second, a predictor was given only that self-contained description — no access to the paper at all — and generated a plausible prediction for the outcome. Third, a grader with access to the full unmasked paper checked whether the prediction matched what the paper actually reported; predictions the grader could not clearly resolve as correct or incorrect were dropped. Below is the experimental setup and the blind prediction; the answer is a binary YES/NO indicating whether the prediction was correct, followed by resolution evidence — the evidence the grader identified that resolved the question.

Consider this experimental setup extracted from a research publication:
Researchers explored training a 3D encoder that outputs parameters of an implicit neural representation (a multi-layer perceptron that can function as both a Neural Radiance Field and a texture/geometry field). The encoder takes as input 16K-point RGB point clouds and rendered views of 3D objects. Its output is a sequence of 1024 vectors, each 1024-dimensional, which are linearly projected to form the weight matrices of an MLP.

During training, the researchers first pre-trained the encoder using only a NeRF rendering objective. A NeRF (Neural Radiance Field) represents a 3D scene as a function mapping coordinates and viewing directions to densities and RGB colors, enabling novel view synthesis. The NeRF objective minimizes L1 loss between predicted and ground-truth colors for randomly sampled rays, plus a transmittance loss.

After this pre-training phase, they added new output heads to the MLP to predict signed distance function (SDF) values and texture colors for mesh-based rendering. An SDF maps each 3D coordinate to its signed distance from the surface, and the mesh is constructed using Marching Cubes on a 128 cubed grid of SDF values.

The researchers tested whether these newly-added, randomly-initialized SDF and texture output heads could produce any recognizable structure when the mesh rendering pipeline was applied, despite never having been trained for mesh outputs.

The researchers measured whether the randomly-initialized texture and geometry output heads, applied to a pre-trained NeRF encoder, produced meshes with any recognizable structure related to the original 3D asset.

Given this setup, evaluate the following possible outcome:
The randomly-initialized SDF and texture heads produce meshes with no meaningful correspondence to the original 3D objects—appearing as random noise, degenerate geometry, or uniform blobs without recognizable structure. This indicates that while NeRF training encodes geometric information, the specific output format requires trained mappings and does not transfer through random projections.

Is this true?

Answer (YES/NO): NO